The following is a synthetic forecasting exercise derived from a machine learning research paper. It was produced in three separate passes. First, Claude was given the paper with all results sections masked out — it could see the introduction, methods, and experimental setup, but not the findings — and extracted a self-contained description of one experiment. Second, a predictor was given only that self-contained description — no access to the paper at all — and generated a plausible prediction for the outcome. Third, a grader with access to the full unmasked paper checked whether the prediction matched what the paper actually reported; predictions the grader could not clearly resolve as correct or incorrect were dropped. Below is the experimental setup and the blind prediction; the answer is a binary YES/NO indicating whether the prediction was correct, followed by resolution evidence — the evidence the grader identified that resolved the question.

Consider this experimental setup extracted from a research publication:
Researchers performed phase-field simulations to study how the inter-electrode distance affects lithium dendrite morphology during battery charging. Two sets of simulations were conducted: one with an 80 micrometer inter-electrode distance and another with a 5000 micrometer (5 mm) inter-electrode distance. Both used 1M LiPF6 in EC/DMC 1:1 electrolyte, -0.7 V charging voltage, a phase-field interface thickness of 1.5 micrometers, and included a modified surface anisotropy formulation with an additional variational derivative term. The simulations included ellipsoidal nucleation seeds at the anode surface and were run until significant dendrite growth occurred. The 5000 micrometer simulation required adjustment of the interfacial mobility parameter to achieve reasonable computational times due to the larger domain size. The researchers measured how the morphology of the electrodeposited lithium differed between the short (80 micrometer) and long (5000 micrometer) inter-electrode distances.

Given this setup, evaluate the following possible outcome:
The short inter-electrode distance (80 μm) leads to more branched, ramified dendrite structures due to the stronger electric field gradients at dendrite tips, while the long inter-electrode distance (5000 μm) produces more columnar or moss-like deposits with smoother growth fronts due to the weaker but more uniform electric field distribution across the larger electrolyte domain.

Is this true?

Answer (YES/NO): YES